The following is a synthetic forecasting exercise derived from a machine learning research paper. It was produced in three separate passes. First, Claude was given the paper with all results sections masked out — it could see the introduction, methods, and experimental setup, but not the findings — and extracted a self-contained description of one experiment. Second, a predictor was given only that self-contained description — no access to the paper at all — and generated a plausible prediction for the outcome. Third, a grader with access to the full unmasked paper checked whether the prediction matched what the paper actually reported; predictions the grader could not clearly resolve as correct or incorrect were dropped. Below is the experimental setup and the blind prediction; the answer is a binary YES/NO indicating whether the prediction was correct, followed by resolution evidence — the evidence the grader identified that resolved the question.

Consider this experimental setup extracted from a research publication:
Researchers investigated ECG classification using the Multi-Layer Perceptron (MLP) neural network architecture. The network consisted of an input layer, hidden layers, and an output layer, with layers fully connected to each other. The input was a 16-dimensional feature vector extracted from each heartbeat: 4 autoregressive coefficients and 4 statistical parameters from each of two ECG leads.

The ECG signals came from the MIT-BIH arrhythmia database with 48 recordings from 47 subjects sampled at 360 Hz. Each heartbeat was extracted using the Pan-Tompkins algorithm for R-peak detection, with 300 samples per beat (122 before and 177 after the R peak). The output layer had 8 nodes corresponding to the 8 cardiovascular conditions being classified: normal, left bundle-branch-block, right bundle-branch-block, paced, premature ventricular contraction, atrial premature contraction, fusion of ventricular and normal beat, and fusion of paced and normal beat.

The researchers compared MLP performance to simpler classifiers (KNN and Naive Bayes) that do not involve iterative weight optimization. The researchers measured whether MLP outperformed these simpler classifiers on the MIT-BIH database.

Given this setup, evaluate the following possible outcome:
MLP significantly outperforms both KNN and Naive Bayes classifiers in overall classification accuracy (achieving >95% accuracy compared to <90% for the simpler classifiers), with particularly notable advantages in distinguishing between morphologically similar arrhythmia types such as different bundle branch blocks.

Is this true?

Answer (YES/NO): NO